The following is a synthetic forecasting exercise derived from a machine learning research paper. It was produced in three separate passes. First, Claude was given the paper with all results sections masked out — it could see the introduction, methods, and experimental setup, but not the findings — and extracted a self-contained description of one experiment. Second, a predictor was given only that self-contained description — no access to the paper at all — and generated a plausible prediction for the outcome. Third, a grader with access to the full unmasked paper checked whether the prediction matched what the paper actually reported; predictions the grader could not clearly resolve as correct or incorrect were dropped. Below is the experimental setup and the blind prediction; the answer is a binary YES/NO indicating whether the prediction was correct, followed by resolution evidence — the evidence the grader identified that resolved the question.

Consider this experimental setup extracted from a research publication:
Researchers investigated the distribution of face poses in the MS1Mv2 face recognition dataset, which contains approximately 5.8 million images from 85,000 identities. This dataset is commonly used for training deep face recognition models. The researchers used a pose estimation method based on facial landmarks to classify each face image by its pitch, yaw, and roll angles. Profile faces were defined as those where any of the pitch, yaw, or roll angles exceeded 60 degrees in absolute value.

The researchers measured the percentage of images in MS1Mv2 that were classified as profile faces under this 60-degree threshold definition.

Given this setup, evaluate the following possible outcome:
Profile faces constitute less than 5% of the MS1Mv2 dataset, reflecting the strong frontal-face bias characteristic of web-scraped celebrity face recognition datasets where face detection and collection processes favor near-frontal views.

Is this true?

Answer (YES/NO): YES